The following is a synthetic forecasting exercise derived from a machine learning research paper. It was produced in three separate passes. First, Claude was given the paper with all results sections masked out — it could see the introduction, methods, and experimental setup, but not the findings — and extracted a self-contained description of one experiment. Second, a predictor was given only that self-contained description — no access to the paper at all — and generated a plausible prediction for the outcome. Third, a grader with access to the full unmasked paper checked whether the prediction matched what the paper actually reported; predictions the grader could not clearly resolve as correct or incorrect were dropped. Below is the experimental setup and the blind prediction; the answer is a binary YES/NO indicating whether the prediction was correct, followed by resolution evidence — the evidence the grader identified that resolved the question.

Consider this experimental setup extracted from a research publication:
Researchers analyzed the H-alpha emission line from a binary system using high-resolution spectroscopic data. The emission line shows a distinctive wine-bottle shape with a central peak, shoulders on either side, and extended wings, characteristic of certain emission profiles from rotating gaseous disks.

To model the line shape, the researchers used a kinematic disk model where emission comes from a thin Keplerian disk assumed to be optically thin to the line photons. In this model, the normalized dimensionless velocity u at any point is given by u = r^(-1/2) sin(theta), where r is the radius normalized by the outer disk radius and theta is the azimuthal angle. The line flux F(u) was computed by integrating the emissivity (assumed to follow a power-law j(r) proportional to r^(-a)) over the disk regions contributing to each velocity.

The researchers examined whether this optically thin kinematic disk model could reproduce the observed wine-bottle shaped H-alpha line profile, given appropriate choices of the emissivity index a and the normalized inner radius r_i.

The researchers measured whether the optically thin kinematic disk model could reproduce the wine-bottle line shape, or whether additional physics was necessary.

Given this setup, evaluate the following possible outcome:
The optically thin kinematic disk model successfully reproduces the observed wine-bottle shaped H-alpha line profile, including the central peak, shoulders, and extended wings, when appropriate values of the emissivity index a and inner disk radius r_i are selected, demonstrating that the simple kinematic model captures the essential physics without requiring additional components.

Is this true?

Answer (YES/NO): NO